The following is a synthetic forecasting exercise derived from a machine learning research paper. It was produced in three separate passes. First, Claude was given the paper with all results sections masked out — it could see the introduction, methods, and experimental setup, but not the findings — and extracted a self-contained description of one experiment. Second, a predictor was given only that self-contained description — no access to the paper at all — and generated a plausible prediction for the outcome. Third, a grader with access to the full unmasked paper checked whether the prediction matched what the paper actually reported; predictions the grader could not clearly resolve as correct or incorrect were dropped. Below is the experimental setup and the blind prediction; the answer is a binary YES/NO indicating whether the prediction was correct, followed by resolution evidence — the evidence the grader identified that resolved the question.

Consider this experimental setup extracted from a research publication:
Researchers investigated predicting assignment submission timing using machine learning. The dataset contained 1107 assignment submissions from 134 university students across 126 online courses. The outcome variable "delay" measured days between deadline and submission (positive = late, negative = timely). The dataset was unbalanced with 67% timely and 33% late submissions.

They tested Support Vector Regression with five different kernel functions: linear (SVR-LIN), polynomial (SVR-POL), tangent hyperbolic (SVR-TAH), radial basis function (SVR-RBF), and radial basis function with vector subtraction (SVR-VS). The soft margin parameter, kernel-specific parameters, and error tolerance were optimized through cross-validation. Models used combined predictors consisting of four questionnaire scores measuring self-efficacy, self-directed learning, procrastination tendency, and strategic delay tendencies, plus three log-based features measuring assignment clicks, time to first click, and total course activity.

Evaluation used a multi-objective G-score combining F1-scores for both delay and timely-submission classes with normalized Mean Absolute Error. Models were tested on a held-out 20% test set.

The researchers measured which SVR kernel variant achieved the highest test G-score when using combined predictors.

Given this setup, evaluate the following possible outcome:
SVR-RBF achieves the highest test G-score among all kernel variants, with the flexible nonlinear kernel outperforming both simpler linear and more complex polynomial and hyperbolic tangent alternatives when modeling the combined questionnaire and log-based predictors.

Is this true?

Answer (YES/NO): NO